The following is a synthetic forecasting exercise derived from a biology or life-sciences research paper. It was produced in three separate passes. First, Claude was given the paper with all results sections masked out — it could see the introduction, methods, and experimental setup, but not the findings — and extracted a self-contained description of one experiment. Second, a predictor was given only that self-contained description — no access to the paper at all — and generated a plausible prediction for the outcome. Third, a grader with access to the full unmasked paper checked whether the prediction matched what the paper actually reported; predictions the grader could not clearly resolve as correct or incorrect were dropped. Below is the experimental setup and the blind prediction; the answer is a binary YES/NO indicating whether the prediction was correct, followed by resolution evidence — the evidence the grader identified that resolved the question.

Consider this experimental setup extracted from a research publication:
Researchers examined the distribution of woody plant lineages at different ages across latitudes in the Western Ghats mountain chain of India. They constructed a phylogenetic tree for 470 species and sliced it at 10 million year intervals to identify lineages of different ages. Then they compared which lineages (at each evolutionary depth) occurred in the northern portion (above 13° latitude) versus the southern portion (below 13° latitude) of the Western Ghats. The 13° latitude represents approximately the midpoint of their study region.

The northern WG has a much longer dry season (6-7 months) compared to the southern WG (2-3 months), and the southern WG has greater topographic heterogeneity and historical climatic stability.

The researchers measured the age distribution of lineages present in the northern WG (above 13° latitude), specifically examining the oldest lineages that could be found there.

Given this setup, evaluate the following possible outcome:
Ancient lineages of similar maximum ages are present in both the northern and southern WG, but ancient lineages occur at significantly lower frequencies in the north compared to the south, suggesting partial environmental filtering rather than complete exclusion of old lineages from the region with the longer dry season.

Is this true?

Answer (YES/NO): NO